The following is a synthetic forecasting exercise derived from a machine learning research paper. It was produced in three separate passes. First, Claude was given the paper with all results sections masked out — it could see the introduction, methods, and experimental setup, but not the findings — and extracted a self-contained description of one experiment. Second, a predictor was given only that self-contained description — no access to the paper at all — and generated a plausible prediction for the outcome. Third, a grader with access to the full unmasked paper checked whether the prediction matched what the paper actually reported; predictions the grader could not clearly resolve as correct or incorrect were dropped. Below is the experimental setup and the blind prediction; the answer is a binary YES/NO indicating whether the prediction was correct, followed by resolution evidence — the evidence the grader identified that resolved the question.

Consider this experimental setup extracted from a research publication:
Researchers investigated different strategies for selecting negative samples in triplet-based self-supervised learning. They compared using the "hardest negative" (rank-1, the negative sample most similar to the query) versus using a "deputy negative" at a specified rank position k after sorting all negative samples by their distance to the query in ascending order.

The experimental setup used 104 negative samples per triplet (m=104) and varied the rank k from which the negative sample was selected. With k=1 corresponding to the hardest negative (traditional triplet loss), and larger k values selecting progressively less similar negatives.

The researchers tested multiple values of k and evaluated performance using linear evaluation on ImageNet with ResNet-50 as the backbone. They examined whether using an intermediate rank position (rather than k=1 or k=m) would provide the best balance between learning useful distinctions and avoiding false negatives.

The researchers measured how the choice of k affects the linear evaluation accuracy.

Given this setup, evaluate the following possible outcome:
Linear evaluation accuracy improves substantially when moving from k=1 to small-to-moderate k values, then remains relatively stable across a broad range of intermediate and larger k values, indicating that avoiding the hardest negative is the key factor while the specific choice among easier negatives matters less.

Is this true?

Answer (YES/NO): NO